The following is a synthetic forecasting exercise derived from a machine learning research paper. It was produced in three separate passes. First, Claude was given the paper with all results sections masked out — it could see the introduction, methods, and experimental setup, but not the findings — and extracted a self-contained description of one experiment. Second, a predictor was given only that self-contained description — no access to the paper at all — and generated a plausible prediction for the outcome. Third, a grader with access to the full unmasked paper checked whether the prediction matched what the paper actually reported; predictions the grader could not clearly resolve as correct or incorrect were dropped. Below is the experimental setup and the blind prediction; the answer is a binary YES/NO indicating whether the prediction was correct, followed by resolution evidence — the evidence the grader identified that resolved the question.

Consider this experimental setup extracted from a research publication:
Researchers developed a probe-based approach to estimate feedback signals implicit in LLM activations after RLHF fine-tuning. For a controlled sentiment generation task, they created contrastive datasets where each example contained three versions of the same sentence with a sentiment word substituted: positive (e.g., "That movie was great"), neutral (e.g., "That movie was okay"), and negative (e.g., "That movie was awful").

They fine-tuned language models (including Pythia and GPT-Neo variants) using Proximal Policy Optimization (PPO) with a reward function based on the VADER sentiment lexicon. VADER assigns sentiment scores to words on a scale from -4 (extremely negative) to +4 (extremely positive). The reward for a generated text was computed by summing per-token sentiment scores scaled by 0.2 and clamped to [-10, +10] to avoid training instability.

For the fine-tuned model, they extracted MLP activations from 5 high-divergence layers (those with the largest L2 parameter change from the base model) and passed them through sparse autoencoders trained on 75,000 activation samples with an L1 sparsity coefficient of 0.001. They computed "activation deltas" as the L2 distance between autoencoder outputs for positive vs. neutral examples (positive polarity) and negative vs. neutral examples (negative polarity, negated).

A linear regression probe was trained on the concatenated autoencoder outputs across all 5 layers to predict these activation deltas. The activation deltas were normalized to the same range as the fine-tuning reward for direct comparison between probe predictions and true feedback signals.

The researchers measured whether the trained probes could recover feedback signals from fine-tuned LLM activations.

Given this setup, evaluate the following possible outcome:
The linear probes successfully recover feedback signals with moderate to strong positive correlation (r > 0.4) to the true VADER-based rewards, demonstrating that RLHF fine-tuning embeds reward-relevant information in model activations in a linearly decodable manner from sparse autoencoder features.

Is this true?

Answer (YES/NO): NO